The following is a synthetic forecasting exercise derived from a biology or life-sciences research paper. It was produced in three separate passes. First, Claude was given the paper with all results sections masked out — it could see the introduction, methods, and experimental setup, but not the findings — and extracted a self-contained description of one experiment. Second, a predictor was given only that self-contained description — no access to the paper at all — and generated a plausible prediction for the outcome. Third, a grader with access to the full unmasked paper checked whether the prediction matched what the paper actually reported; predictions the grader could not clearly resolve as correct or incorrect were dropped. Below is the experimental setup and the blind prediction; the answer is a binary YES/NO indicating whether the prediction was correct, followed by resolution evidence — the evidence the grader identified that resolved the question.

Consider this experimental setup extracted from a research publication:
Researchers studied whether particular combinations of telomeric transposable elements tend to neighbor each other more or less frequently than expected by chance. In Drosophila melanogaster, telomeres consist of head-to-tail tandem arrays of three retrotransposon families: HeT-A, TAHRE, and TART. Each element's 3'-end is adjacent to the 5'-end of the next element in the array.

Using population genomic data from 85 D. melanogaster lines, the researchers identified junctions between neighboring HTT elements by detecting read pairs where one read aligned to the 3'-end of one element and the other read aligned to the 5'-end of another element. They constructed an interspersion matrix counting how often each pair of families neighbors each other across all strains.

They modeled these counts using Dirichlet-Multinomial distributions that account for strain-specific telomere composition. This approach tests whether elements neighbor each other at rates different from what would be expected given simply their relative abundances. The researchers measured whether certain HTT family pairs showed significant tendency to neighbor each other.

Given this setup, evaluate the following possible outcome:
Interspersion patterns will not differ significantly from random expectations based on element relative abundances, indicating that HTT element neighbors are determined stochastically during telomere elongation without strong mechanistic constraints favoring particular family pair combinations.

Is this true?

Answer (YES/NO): NO